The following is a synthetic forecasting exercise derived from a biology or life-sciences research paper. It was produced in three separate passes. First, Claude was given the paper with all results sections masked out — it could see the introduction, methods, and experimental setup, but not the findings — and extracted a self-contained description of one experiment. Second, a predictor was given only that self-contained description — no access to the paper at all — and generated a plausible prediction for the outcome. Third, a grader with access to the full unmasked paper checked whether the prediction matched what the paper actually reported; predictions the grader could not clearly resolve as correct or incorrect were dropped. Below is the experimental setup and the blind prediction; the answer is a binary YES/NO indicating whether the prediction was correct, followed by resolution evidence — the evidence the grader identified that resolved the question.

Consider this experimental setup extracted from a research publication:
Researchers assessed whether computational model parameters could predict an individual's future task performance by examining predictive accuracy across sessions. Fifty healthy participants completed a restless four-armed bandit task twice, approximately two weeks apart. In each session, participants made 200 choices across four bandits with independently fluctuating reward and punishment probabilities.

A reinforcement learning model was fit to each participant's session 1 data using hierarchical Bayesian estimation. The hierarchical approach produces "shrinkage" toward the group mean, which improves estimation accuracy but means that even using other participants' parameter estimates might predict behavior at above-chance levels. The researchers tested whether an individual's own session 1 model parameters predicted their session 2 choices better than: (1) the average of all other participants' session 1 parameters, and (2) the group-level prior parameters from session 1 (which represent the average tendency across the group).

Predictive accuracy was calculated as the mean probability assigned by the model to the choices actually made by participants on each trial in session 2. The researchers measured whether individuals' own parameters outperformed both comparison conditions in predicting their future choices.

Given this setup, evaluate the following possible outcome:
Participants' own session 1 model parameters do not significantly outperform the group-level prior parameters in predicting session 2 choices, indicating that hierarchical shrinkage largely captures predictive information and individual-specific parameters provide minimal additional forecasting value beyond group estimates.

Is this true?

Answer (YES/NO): YES